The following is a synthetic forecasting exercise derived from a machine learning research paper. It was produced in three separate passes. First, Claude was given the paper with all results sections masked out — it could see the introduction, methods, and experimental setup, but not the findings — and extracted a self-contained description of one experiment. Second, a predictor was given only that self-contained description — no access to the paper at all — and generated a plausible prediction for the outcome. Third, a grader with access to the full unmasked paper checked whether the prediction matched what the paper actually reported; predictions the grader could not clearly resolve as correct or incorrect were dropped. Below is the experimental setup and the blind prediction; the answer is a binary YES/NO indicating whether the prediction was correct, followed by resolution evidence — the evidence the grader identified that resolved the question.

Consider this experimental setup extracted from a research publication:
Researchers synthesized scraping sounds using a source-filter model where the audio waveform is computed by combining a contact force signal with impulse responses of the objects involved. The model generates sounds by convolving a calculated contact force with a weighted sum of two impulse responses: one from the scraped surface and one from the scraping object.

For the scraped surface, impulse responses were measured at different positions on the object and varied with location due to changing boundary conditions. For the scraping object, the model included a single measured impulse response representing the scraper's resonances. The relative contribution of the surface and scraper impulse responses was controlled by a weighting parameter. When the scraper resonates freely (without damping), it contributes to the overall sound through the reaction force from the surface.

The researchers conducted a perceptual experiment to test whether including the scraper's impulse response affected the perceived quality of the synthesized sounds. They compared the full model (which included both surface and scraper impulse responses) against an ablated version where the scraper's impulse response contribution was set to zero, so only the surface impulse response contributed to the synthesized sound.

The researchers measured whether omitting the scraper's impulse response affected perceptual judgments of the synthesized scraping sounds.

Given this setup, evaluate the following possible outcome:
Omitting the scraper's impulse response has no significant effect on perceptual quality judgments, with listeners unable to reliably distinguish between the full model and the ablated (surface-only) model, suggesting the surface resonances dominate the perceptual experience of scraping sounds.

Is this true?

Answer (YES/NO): YES